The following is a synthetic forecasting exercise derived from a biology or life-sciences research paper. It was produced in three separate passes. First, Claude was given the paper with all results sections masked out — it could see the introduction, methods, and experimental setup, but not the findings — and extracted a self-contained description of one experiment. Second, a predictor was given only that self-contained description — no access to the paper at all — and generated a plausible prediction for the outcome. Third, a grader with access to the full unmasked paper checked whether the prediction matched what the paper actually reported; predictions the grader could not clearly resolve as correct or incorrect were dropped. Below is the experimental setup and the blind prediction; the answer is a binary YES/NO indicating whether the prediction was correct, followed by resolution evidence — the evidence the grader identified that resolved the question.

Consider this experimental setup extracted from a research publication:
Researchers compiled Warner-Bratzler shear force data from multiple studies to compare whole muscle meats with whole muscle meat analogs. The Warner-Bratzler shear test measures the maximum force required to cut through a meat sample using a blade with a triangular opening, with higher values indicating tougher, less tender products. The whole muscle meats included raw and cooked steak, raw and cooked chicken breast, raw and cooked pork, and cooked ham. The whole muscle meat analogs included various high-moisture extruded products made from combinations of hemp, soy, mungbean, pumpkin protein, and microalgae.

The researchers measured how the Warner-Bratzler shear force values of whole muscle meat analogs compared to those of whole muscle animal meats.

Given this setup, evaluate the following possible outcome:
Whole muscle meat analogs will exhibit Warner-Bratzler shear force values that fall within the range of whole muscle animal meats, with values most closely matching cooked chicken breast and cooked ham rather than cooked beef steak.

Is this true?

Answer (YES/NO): NO